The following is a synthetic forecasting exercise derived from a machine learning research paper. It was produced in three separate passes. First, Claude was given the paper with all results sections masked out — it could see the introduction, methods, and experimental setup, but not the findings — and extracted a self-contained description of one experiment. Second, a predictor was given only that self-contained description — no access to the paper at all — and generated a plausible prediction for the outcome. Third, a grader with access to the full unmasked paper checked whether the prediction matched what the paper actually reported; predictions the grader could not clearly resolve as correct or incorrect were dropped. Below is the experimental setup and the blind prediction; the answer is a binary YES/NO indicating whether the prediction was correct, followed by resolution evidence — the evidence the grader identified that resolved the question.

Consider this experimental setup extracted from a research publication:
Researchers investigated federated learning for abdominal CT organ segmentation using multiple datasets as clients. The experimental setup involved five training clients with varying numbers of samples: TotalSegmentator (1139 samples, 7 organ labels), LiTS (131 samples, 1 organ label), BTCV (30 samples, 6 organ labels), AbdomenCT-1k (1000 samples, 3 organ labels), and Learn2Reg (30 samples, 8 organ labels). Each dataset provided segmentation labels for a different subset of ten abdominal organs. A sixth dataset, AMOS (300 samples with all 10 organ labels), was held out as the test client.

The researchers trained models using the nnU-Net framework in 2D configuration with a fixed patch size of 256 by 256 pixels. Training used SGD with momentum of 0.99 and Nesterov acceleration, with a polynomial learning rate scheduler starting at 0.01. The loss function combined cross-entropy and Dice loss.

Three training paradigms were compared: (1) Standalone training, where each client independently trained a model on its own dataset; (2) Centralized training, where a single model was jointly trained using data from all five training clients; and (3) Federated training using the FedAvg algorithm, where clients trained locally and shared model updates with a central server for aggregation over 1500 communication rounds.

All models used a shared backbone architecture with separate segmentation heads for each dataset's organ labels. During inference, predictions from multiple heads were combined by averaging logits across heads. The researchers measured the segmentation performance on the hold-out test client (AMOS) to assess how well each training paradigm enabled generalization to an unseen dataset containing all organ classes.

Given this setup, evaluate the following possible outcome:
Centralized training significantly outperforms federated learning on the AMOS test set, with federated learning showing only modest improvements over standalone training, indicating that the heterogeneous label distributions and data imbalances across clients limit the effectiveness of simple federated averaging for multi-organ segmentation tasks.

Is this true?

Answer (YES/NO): NO